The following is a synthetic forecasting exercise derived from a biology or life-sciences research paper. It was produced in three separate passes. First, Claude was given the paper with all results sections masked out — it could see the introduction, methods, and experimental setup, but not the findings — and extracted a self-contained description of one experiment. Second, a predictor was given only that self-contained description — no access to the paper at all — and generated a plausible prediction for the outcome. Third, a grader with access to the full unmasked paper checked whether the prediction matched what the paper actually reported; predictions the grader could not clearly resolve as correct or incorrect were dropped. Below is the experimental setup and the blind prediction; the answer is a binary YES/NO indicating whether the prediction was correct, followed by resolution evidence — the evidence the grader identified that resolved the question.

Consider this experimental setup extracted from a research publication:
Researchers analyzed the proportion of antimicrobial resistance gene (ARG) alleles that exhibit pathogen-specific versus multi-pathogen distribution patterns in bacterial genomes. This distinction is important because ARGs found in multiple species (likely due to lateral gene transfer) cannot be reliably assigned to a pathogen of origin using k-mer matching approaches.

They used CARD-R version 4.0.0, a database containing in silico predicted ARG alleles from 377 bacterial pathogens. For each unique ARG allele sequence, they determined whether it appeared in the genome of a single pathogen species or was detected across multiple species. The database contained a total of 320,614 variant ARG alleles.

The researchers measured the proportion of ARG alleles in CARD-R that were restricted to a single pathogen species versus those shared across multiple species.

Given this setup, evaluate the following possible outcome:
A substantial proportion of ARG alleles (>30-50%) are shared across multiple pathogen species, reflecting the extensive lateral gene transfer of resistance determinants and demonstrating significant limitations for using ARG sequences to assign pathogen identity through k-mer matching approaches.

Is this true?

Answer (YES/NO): NO